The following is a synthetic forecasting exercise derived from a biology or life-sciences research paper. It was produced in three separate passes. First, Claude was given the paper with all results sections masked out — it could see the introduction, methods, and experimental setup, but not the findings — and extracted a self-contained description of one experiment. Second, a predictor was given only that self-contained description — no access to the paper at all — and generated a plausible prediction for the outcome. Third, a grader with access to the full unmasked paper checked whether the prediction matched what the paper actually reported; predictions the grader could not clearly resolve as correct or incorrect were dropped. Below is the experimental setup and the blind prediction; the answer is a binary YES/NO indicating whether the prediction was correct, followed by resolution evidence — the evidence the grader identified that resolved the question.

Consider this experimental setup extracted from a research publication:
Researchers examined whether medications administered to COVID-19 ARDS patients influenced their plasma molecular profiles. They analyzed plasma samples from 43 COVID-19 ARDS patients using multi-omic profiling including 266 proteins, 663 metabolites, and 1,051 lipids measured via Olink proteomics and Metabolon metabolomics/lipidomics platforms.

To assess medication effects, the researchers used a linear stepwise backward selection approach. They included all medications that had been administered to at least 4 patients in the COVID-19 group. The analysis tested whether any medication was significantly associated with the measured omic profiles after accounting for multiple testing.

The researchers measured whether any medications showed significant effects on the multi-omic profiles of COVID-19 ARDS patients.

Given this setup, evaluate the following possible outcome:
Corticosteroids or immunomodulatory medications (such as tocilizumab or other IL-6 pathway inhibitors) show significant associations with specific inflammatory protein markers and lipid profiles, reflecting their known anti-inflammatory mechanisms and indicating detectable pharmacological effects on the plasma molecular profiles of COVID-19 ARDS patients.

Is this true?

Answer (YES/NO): NO